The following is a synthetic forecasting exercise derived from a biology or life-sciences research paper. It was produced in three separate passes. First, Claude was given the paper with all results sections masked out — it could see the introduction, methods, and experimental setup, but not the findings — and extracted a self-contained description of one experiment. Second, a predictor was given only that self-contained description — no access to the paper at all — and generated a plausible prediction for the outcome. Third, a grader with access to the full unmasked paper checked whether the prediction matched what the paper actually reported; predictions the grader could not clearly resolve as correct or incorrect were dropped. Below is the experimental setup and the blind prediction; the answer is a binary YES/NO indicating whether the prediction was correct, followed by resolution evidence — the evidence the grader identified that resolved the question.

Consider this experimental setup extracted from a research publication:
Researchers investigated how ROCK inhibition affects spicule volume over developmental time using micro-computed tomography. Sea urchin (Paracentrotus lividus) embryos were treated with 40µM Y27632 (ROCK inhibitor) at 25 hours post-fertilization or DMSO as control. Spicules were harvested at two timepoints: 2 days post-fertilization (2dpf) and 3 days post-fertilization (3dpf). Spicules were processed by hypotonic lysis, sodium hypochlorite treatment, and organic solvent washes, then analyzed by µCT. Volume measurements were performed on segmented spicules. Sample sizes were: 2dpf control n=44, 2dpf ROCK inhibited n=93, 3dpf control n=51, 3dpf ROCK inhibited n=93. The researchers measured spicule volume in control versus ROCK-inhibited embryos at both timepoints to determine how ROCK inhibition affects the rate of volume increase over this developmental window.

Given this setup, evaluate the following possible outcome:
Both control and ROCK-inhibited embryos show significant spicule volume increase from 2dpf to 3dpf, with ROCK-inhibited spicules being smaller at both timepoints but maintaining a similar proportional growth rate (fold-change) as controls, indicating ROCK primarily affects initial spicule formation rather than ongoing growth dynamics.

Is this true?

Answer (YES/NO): NO